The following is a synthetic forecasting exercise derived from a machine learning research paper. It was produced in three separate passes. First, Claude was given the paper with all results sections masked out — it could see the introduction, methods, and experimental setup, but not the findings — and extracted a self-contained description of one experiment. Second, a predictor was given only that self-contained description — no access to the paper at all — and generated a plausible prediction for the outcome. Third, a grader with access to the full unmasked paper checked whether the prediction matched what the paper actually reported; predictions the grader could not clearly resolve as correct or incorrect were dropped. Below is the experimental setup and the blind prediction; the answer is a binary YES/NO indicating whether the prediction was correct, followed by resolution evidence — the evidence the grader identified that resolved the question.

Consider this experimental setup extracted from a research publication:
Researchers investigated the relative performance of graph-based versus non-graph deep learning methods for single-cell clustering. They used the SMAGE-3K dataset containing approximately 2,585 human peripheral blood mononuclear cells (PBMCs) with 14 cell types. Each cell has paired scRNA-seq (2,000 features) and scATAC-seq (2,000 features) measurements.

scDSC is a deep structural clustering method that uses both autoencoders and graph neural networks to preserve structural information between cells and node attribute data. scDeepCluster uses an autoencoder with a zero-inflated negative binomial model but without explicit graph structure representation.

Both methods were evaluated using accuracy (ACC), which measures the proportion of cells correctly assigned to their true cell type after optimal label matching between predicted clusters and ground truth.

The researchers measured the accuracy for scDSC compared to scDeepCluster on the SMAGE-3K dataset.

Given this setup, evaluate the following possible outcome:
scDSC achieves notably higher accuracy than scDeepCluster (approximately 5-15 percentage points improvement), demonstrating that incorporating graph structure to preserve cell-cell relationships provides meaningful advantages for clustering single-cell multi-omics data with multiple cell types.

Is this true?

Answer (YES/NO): YES